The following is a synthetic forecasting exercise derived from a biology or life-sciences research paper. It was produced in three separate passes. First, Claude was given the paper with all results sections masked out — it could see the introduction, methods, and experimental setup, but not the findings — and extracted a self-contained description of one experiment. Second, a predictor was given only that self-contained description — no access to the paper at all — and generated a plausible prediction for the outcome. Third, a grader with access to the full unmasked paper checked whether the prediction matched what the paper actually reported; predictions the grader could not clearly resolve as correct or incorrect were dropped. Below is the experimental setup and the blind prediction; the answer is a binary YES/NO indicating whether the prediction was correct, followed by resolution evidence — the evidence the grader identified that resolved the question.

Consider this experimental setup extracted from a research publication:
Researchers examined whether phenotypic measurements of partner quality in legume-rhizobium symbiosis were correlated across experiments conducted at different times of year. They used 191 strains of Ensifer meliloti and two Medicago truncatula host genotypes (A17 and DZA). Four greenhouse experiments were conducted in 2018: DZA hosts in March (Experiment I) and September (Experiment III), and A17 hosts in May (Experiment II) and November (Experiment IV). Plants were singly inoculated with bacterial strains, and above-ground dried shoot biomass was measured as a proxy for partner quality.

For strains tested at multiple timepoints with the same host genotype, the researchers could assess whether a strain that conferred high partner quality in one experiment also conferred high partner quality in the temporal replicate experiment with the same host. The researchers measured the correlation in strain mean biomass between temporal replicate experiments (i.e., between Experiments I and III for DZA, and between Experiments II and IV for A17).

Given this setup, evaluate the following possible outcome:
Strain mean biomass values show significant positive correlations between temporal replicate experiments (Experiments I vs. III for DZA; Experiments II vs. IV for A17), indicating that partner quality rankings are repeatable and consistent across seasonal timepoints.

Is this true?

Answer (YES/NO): YES